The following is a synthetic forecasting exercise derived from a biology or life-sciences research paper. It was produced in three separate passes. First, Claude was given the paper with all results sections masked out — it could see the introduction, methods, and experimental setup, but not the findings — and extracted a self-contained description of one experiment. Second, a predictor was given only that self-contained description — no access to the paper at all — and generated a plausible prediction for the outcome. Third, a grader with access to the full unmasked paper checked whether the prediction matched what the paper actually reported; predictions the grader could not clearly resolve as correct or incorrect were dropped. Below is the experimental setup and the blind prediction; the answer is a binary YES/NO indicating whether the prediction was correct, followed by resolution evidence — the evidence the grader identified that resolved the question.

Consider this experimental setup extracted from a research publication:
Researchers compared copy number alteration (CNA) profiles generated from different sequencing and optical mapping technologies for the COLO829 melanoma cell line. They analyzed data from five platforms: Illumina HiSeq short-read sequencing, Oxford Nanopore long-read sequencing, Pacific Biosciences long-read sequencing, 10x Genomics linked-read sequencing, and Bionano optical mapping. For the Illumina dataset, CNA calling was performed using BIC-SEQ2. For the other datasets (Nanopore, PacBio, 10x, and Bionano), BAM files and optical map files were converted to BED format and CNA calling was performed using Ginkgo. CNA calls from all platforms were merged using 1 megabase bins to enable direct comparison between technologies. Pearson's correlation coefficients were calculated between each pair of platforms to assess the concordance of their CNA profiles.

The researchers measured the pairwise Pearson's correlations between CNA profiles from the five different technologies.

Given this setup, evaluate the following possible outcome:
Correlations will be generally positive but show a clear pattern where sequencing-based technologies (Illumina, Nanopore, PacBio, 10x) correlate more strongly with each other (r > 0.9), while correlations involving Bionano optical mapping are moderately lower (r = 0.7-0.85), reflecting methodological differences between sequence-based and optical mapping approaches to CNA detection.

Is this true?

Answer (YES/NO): NO